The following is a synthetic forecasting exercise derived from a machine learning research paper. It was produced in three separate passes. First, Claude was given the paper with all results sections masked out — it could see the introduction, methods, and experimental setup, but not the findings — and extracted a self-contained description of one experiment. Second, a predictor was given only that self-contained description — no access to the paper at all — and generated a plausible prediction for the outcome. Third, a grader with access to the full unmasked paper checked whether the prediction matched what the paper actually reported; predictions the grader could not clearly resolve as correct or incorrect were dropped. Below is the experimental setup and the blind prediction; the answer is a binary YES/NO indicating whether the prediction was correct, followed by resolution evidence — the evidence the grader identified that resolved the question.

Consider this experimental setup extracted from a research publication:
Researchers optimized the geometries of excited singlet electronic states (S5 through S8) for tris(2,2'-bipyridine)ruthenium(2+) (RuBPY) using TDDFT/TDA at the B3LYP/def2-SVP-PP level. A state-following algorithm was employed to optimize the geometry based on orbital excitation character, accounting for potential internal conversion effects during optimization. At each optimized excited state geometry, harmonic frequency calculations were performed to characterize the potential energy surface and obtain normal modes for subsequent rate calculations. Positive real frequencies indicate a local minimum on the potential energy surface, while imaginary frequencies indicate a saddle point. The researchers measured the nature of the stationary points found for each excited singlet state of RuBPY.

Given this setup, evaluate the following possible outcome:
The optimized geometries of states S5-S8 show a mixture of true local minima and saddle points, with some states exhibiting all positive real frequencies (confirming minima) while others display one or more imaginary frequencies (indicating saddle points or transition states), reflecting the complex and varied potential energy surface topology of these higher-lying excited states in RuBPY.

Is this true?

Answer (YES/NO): YES